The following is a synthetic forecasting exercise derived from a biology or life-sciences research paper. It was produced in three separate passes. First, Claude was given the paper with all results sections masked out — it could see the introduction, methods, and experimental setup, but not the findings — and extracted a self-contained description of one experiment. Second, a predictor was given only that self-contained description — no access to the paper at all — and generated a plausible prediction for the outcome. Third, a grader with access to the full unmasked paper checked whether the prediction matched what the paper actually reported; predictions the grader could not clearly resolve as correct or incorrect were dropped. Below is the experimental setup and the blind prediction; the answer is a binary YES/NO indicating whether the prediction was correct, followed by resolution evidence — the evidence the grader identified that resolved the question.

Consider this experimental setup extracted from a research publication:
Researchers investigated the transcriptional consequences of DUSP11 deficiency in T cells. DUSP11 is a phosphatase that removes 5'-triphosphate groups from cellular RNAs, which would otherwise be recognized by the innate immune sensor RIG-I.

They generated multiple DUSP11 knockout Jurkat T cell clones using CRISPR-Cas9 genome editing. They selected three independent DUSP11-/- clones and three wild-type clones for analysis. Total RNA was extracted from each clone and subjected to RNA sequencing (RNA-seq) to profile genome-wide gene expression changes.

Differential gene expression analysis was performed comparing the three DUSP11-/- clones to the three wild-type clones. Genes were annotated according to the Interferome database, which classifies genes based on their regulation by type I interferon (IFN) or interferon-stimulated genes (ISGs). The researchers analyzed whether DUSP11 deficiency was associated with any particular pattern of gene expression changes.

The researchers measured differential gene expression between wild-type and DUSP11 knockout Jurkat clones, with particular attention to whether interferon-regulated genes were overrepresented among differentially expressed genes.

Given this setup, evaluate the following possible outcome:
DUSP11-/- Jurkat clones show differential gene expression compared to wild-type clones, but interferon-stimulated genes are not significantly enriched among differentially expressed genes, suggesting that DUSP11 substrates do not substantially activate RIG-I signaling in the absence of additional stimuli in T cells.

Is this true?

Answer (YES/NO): NO